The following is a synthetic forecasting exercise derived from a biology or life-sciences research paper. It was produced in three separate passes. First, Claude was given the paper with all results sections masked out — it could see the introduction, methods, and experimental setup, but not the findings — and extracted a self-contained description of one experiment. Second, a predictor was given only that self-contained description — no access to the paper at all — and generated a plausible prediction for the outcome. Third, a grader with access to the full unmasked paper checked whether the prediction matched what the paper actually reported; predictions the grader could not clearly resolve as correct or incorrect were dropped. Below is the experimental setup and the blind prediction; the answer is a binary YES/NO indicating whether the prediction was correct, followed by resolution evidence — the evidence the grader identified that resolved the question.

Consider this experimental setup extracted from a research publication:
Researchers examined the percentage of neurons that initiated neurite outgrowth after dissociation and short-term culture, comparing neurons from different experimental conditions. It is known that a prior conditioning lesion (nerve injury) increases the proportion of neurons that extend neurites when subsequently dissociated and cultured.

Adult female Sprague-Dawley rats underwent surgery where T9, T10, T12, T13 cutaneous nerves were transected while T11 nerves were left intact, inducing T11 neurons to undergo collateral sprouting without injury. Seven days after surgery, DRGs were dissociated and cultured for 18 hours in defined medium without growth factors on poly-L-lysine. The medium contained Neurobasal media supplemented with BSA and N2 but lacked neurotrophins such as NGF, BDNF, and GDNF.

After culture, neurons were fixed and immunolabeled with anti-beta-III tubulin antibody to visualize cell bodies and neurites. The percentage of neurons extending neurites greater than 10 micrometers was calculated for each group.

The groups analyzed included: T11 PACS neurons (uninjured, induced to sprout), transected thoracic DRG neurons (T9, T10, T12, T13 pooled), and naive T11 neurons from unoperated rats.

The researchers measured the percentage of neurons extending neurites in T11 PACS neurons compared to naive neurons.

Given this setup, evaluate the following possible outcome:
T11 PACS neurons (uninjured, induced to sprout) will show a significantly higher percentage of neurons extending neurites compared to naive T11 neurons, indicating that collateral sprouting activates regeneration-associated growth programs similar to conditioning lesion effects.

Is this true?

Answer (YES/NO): YES